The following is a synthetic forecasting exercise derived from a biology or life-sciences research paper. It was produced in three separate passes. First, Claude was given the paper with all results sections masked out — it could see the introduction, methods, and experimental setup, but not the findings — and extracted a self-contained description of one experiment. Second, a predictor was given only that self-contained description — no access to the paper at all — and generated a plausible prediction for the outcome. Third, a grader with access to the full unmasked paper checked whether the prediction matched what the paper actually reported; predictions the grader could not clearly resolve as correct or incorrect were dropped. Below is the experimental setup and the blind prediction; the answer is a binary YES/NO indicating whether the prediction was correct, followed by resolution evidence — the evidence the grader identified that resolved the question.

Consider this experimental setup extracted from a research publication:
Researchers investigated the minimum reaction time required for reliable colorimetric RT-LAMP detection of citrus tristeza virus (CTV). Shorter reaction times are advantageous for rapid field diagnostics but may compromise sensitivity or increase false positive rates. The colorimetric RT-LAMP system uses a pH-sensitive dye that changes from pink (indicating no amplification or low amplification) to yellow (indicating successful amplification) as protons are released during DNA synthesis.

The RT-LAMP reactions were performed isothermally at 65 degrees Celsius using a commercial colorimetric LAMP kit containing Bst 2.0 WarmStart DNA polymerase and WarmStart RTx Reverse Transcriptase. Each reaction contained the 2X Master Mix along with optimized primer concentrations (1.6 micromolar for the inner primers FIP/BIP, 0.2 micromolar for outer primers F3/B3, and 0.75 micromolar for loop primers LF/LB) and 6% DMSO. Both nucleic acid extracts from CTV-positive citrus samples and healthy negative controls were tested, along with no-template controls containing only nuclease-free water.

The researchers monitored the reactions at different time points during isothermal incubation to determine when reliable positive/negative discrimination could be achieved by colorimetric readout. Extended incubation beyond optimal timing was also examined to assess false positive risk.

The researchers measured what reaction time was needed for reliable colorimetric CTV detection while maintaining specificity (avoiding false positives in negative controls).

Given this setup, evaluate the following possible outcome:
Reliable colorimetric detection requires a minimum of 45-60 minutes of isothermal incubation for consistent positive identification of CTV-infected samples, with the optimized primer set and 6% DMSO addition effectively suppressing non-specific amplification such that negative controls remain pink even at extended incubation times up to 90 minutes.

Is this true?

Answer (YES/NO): NO